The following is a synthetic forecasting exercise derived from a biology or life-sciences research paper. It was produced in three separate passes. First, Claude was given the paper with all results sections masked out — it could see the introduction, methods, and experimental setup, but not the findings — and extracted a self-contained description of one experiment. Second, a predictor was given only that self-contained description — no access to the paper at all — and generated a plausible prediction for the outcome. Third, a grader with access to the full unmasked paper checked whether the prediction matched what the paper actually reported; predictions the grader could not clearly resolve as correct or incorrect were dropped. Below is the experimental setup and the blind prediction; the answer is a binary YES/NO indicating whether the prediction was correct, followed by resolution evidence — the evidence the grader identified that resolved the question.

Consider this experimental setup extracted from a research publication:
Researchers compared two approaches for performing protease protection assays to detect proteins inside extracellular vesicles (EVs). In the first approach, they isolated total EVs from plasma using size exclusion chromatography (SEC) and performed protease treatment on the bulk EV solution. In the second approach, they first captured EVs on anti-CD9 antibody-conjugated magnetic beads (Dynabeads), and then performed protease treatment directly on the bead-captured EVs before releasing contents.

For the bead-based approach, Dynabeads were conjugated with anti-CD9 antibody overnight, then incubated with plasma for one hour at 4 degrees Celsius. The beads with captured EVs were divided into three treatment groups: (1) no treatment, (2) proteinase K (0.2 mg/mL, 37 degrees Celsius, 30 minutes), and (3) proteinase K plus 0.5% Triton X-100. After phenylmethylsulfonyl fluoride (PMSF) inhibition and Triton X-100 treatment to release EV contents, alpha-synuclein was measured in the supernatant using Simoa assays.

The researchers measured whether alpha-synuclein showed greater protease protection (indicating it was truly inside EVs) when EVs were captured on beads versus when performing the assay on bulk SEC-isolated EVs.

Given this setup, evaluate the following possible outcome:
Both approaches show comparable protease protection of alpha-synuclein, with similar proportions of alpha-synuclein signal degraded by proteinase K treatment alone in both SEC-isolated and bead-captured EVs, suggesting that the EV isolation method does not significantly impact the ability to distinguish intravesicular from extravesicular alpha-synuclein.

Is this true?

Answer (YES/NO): NO